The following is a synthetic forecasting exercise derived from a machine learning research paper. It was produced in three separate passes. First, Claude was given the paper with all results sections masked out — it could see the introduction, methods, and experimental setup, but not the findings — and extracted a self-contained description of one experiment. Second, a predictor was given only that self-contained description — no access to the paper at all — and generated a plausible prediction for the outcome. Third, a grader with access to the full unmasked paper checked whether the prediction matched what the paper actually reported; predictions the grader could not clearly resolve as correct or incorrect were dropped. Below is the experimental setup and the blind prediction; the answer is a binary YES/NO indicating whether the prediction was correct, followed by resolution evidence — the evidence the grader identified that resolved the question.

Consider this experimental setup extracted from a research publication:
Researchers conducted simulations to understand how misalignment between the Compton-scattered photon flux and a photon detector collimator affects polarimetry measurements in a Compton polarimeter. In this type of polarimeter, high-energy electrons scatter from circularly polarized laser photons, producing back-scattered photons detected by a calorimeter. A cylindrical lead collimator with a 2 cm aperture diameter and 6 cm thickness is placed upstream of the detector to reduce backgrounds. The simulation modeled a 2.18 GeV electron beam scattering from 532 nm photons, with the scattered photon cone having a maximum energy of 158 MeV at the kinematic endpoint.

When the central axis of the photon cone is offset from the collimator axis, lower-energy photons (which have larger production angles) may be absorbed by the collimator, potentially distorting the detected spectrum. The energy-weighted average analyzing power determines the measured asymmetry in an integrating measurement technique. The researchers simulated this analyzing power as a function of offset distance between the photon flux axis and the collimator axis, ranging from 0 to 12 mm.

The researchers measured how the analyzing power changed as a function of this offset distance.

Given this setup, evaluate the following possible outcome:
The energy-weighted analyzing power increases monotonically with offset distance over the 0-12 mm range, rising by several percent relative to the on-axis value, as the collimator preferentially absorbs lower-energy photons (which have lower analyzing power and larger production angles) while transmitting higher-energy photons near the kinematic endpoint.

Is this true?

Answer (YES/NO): NO